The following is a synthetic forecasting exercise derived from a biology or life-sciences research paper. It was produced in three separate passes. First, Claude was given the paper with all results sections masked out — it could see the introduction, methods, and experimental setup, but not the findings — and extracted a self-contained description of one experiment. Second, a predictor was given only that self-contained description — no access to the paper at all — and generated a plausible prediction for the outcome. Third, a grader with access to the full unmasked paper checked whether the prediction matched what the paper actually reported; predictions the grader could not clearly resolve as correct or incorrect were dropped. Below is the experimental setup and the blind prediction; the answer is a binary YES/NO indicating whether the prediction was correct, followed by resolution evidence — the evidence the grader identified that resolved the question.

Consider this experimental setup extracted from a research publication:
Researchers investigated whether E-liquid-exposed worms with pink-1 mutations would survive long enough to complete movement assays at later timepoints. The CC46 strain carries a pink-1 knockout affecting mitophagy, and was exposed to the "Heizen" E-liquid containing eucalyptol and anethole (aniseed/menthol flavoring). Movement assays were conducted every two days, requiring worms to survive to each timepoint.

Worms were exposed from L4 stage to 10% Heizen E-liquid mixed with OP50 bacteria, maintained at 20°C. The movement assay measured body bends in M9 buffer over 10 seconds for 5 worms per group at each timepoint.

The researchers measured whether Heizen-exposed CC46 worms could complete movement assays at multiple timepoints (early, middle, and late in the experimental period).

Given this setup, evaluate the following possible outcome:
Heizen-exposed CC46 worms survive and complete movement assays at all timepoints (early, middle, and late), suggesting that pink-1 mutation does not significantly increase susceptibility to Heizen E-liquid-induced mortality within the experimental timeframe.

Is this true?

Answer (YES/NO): NO